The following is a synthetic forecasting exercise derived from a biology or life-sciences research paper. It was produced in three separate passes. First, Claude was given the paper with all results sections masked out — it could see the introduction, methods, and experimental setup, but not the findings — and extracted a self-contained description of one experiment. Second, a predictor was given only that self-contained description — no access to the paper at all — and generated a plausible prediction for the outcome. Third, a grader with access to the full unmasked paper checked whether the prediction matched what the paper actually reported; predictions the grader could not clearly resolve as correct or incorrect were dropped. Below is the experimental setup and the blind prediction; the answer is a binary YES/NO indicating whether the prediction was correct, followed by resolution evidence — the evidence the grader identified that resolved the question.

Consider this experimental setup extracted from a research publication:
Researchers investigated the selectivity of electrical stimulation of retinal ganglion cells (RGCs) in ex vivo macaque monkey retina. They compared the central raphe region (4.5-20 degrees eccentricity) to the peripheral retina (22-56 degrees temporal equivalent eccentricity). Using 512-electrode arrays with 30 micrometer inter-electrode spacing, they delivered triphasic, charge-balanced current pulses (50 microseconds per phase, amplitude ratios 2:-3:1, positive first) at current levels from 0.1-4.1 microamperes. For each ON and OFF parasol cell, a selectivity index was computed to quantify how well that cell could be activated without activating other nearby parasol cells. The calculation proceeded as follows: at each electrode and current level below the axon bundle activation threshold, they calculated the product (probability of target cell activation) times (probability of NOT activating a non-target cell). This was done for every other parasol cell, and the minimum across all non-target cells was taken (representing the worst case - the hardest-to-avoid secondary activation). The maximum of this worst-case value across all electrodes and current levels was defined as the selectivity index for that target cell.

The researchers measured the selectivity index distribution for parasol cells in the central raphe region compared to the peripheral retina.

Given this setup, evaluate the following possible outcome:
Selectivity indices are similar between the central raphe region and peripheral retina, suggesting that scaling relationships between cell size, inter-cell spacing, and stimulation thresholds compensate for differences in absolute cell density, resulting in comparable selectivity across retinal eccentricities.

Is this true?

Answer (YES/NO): NO